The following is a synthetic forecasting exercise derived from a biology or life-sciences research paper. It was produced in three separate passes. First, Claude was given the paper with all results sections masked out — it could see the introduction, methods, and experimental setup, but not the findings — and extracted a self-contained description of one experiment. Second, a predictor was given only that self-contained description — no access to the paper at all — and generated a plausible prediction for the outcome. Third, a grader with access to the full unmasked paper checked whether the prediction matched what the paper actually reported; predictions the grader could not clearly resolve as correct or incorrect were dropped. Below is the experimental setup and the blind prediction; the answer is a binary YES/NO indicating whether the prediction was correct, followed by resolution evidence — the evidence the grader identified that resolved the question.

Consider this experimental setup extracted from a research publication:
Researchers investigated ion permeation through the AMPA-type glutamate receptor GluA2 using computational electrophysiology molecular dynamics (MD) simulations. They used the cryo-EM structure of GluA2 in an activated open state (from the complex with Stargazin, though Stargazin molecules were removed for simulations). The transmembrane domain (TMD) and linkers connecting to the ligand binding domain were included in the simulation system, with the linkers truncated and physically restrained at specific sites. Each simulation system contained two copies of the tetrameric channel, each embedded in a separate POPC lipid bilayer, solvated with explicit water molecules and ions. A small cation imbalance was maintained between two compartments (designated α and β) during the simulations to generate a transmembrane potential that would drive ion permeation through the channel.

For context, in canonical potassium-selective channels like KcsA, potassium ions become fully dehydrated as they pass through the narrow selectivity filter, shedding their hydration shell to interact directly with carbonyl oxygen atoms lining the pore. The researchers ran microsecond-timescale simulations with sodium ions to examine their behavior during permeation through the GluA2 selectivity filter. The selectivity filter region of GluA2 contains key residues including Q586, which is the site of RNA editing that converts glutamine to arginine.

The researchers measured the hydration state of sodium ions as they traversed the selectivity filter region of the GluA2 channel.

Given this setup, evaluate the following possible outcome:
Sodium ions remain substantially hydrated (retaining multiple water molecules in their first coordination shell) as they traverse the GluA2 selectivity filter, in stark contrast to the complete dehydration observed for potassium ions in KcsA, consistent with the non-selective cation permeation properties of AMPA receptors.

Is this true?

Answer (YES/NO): YES